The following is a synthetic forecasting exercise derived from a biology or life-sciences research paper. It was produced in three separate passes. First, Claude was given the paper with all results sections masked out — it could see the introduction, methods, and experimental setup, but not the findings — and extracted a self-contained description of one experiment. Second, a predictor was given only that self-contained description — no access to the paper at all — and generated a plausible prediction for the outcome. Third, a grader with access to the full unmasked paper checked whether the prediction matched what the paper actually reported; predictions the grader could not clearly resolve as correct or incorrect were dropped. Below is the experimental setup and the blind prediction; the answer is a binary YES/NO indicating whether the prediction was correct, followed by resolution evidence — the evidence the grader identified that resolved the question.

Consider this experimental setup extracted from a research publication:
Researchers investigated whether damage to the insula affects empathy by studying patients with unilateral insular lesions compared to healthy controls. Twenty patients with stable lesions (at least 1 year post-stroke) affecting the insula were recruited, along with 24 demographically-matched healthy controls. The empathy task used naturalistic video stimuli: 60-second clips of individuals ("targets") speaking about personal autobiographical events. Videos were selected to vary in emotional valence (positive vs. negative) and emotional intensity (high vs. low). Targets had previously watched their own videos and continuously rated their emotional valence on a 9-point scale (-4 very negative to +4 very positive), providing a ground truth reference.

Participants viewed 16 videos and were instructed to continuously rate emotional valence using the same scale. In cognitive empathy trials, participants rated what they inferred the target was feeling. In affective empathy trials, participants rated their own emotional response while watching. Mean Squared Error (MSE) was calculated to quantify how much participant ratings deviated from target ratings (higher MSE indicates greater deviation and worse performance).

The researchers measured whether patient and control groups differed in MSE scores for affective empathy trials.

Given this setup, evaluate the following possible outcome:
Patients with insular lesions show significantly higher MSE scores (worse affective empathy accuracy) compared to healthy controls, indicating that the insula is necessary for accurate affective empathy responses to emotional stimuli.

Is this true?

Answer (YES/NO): NO